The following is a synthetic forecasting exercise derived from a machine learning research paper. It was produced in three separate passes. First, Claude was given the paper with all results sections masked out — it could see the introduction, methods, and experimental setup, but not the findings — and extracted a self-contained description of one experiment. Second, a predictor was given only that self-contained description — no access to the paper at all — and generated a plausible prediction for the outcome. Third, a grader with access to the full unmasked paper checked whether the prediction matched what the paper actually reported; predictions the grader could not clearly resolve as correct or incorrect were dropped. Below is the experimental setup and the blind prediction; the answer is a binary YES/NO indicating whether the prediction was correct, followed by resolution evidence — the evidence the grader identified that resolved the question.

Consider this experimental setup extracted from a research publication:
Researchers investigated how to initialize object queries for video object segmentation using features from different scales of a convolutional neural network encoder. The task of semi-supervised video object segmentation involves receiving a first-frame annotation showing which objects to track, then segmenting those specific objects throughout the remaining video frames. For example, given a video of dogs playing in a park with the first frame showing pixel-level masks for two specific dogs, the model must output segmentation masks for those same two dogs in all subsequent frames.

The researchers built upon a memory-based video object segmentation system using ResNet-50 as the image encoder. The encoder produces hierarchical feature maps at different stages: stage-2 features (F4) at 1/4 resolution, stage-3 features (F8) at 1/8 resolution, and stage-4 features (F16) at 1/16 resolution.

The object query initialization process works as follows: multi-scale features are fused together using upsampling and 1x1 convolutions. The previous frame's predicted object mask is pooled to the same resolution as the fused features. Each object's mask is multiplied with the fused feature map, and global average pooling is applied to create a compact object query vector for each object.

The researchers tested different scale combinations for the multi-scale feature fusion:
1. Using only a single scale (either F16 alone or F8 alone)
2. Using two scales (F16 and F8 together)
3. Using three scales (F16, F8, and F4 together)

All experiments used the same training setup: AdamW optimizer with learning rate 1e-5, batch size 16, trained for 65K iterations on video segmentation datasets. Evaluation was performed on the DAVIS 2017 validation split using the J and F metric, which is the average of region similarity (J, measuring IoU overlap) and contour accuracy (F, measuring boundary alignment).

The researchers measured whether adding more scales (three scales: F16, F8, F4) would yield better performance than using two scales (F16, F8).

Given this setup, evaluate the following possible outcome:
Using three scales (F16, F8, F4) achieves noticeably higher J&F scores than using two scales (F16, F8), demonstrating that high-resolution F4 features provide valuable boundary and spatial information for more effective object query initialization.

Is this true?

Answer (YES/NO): NO